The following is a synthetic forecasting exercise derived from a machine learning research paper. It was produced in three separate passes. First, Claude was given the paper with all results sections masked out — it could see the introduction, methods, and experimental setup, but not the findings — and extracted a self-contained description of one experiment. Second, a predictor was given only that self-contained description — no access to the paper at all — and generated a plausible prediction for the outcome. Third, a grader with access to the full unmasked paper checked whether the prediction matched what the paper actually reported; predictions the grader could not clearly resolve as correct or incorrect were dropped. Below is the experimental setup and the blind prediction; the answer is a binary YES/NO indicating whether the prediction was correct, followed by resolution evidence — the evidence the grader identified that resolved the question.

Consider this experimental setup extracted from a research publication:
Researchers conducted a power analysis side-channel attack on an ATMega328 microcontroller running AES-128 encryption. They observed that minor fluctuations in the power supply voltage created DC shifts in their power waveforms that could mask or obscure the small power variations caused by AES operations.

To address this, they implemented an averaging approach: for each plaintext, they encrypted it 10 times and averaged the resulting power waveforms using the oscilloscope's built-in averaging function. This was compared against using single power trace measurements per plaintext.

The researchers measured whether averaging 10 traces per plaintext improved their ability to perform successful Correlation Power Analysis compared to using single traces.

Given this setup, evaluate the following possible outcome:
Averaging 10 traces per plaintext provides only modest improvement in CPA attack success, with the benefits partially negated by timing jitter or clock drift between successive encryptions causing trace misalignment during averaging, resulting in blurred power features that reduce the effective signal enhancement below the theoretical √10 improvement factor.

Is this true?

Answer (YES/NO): NO